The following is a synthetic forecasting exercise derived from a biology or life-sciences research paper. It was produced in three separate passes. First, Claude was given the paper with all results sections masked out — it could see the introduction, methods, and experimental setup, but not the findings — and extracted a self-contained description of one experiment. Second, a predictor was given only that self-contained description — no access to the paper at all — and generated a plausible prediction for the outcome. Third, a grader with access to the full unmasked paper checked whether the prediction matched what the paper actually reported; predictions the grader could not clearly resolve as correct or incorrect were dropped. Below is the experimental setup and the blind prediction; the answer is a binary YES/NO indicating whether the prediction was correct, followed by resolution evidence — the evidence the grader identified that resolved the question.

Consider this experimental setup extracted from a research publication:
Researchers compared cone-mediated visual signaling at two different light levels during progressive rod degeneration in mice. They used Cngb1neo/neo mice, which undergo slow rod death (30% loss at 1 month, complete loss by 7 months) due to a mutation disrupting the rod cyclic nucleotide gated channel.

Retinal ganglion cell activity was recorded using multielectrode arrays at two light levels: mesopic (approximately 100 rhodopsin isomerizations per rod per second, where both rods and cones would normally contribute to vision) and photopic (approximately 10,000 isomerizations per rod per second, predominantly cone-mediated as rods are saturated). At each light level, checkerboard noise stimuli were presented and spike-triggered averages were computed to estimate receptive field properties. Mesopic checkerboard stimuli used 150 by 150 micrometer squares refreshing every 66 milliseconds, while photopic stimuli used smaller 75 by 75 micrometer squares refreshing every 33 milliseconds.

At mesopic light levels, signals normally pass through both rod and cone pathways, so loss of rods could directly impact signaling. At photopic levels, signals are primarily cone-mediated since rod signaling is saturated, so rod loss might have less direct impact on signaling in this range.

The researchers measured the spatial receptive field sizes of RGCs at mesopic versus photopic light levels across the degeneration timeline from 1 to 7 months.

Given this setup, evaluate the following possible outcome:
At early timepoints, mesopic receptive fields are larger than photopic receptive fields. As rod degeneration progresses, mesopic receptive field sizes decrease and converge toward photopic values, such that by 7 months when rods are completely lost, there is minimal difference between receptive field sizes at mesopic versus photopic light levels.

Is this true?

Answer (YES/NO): NO